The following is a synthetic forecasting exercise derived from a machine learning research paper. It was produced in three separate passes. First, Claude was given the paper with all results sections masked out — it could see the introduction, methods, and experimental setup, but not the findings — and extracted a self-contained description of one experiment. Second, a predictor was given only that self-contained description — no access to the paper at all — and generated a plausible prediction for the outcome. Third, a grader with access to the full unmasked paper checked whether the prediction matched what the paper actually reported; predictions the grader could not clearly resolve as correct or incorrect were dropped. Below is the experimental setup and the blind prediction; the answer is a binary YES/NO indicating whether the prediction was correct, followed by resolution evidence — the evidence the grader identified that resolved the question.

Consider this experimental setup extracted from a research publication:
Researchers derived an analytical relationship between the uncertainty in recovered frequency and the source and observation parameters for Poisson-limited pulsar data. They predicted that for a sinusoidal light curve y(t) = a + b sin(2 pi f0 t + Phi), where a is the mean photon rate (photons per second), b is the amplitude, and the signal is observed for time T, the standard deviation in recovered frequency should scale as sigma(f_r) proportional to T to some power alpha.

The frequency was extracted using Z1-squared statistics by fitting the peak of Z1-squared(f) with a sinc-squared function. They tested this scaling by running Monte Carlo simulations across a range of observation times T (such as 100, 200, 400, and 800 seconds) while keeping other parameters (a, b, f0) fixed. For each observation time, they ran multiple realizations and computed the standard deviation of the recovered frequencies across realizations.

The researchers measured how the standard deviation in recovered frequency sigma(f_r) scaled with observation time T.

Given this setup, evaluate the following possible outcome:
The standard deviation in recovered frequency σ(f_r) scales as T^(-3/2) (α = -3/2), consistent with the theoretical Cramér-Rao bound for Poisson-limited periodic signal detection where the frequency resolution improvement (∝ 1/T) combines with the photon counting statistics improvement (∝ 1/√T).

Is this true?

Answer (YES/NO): YES